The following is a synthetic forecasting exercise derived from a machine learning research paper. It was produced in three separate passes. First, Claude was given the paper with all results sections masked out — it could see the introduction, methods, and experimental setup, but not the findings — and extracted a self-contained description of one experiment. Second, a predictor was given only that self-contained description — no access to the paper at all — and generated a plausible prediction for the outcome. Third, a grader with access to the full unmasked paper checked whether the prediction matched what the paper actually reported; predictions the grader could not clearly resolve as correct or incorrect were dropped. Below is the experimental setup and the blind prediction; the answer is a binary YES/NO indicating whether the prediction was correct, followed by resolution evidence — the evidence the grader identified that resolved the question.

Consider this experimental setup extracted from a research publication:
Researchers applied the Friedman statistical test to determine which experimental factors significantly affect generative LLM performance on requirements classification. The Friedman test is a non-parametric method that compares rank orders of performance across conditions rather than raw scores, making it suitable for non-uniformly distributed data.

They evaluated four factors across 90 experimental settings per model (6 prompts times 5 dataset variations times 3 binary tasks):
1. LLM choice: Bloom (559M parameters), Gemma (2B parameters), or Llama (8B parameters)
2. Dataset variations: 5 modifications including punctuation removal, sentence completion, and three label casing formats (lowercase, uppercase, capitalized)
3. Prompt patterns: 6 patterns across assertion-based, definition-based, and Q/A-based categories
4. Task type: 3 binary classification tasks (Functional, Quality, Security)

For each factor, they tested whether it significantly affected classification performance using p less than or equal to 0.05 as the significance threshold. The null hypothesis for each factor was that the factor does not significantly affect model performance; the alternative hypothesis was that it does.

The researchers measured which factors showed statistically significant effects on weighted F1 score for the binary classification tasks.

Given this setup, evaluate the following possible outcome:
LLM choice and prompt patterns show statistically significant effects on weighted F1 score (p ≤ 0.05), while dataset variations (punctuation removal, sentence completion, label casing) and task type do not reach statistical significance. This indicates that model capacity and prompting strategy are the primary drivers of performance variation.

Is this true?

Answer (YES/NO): NO